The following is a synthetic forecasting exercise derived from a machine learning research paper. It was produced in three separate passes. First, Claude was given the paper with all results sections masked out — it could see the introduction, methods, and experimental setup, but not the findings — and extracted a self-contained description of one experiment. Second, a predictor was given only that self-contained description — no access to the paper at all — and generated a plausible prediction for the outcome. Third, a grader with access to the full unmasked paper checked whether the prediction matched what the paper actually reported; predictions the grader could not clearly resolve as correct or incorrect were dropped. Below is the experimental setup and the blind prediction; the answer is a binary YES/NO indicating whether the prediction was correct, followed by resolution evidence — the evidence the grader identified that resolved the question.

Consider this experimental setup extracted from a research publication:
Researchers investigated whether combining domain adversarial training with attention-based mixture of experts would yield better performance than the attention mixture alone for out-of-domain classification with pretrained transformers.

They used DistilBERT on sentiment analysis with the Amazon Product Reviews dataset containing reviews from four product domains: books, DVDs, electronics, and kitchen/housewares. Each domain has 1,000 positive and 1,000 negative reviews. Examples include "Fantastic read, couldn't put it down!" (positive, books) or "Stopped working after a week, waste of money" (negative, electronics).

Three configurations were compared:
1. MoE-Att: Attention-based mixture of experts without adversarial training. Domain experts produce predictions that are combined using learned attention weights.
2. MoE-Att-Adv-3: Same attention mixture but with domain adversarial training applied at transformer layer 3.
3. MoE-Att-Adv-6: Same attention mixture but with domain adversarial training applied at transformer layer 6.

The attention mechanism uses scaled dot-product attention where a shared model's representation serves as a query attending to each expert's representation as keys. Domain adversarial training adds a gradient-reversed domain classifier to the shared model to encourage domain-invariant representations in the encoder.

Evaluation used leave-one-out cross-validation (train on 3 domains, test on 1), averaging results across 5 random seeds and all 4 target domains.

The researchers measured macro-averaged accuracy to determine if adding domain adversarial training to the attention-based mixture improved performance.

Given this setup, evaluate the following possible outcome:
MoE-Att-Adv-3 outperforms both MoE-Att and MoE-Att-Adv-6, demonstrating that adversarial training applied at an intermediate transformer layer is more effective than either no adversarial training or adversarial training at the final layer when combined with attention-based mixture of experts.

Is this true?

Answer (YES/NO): NO